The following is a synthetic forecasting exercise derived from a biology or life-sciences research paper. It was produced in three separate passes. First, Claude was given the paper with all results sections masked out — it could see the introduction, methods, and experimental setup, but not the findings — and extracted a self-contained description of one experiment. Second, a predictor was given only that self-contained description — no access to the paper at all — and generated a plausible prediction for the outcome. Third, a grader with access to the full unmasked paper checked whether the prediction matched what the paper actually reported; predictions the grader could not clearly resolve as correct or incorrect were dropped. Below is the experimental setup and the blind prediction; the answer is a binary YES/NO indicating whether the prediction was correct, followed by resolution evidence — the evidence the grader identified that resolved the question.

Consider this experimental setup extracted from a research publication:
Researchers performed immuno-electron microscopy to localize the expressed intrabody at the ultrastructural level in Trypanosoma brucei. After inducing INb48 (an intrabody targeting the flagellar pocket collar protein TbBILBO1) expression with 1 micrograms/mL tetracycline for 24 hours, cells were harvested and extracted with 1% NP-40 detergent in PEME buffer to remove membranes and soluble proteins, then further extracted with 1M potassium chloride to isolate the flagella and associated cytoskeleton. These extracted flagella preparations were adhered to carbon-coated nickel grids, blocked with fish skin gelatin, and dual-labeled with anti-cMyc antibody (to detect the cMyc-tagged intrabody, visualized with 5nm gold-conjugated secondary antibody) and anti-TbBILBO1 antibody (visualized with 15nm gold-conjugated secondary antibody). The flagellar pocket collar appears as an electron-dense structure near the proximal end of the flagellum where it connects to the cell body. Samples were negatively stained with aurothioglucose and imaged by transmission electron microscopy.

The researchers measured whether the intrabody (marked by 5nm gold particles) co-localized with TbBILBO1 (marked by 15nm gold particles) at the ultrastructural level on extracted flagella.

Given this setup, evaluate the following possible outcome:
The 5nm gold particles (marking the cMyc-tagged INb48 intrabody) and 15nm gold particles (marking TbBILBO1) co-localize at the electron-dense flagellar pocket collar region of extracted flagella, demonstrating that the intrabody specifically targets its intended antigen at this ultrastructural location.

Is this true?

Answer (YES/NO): YES